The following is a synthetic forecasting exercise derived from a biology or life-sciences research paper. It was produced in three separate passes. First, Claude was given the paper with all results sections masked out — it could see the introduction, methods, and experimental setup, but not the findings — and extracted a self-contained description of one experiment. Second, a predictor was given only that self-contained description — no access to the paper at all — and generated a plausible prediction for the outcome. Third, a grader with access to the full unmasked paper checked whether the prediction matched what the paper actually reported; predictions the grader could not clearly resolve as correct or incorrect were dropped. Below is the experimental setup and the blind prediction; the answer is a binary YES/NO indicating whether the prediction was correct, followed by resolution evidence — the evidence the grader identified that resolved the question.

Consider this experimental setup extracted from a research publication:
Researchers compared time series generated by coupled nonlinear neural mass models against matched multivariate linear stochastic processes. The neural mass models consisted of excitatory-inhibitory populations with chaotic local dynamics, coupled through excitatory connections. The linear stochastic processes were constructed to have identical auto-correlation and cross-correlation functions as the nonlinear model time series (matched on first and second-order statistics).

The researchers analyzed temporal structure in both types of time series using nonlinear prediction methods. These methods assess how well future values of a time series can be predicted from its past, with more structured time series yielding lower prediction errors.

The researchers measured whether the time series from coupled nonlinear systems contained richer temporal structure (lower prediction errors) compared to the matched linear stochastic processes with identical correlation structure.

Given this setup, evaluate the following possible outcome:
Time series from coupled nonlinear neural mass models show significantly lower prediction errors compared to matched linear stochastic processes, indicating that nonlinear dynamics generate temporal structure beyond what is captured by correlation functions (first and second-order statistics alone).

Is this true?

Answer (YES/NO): YES